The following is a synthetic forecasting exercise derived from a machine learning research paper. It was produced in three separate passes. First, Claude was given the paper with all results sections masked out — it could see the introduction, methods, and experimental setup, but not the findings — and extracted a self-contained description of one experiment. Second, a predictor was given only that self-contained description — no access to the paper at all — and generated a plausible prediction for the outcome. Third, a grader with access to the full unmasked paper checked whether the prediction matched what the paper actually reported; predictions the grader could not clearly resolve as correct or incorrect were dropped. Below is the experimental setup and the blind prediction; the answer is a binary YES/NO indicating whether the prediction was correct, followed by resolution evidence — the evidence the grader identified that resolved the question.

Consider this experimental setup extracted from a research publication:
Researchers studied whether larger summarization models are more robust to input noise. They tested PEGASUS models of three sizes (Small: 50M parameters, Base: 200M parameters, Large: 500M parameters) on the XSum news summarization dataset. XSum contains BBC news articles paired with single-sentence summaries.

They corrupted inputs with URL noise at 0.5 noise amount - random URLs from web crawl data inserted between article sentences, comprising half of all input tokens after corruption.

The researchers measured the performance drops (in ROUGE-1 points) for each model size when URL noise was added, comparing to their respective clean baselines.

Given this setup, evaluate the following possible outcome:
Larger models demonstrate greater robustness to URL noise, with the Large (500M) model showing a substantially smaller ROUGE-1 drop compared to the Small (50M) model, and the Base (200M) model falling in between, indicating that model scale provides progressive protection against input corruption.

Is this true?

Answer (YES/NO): NO